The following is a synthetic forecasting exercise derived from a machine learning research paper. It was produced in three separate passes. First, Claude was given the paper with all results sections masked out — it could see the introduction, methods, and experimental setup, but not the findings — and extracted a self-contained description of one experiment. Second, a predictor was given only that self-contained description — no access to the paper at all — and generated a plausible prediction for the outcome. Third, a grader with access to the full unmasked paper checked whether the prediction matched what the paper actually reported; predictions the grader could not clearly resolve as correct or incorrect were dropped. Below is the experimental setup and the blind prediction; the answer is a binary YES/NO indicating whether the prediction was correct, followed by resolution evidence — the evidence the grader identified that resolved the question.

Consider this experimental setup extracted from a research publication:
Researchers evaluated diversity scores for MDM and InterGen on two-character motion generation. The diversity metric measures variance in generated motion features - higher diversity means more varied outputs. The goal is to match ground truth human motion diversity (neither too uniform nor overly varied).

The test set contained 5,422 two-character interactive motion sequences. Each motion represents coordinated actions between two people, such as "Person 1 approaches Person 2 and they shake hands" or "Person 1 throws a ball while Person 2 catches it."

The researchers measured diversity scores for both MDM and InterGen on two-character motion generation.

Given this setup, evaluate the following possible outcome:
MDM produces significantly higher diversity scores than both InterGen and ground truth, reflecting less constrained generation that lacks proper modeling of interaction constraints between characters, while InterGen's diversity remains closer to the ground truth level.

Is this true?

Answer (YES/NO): NO